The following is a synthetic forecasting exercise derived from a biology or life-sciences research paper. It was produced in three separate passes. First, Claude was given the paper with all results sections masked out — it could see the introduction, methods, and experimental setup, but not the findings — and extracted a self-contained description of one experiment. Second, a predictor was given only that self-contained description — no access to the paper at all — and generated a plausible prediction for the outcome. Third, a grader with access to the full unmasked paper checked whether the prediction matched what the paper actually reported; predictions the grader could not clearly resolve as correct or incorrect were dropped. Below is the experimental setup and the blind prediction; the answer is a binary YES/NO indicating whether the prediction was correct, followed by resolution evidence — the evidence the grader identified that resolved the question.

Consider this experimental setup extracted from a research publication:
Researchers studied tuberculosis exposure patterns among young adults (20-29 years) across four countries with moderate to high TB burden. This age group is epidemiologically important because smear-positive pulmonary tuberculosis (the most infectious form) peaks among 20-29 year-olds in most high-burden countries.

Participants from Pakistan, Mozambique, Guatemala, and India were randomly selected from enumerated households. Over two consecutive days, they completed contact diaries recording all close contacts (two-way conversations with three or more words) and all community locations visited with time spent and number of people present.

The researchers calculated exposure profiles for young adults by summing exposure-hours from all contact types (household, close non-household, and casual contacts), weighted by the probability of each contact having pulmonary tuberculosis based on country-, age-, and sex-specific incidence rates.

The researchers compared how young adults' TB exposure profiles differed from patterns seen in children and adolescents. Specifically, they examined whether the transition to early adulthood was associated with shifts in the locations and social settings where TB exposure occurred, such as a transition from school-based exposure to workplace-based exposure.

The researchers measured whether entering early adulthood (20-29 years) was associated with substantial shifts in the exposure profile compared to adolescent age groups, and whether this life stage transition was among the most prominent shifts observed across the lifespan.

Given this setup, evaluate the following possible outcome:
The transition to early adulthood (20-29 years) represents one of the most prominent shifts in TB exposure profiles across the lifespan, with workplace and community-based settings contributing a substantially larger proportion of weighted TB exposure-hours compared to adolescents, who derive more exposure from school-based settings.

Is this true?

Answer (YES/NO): YES